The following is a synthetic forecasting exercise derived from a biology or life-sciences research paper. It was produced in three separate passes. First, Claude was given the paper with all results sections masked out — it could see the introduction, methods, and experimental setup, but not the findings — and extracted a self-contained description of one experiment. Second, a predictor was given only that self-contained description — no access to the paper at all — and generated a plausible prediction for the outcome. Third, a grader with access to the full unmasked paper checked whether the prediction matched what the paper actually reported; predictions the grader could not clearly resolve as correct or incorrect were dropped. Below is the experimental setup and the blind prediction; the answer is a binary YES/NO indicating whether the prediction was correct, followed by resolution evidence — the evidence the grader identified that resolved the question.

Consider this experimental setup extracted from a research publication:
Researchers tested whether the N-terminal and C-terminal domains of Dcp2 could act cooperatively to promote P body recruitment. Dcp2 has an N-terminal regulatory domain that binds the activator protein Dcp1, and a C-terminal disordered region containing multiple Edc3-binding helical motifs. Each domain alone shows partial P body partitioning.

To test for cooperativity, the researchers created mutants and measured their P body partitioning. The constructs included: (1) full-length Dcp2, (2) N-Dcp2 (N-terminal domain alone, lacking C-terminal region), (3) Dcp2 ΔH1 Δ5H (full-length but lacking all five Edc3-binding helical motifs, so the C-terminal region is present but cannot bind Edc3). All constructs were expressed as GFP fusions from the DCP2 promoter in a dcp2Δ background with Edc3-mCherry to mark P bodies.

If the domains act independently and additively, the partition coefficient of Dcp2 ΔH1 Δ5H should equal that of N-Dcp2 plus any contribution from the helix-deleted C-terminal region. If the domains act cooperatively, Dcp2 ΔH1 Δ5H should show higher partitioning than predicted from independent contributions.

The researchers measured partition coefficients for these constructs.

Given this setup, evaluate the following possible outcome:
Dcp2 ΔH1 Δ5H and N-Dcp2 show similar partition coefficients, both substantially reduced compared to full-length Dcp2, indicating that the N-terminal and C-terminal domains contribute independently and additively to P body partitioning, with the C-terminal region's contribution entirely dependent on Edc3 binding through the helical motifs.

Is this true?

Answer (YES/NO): NO